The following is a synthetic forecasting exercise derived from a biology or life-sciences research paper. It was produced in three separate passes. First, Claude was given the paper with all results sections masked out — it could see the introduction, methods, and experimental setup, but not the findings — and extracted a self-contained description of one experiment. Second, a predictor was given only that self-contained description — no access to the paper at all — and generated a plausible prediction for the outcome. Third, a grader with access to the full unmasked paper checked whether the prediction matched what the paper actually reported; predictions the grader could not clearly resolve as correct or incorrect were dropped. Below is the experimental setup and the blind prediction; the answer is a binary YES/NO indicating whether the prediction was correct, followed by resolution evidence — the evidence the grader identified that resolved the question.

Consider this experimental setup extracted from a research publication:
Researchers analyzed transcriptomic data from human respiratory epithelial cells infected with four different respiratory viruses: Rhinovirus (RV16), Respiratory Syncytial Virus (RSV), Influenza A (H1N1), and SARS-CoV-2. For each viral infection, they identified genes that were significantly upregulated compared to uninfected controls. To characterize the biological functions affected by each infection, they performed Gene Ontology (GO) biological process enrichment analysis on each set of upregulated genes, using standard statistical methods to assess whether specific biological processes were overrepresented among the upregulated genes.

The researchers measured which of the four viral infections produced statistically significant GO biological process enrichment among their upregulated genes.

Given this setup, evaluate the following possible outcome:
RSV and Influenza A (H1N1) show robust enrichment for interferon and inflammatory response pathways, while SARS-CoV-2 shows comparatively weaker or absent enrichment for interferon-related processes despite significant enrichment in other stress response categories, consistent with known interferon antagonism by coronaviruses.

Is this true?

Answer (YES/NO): NO